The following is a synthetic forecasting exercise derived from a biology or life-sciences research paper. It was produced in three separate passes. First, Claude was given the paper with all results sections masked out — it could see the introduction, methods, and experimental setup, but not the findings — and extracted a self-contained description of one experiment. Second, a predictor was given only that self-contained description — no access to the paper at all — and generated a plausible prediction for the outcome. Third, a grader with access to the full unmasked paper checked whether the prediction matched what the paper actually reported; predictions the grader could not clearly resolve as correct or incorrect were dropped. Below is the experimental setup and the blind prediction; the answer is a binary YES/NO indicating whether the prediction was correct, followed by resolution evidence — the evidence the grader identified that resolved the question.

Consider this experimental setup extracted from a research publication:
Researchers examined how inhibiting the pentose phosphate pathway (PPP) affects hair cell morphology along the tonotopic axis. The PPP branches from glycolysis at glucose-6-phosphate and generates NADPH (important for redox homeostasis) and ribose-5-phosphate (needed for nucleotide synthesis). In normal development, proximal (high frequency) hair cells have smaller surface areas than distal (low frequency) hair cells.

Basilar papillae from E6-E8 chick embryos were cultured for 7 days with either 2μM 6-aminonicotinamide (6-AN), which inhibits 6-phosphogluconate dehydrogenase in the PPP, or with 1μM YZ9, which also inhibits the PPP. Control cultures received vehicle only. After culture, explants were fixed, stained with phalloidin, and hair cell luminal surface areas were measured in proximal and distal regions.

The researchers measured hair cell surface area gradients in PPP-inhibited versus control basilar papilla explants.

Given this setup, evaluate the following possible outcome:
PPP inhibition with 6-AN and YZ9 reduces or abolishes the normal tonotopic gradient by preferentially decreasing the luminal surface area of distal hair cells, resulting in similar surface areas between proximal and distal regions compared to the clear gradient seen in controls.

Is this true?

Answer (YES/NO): NO